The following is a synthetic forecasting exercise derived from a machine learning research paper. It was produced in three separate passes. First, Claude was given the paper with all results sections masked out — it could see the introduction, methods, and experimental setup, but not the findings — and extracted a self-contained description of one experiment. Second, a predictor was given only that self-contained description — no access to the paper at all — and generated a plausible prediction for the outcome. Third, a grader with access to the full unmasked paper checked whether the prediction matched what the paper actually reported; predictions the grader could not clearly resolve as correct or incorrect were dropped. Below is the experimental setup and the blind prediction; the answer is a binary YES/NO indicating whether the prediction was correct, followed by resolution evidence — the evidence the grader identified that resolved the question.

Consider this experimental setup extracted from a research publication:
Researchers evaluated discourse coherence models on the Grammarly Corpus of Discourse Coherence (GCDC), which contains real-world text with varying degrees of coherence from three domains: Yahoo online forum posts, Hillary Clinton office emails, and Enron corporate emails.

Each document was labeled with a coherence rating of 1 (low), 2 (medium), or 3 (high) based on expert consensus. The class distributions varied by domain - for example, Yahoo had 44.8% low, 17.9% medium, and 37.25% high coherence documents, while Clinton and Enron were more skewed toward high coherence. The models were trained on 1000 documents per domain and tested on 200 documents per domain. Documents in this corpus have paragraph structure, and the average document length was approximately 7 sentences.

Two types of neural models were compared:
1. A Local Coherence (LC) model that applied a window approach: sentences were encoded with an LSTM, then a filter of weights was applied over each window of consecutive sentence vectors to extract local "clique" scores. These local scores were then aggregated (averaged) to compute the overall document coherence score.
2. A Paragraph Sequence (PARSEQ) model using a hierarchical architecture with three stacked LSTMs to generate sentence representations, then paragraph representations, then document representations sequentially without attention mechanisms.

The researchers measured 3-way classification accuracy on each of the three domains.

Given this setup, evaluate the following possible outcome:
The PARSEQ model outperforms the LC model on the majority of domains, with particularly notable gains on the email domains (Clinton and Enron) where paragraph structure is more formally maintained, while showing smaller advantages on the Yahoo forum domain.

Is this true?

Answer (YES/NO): NO